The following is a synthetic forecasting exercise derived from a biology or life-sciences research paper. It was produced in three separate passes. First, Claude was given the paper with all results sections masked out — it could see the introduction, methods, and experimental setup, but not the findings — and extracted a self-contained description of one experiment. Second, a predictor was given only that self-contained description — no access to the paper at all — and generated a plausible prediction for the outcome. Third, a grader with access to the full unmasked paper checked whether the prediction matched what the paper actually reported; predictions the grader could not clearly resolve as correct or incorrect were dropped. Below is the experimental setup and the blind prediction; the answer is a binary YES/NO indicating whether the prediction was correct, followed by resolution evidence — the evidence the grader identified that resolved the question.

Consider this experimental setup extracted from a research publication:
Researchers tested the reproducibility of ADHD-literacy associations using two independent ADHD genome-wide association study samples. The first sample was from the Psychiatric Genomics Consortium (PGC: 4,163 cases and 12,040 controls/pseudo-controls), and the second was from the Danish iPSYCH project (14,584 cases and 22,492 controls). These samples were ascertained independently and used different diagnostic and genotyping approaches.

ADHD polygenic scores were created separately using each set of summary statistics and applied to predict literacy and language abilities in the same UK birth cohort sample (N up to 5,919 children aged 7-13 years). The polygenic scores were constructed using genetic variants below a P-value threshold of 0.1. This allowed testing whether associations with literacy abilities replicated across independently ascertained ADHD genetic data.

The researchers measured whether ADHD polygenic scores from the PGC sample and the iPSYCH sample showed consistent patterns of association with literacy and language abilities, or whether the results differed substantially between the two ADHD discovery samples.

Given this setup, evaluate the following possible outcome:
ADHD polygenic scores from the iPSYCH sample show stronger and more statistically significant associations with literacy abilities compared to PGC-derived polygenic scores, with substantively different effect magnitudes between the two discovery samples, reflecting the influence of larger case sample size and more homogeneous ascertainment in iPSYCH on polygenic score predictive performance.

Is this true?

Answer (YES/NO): YES